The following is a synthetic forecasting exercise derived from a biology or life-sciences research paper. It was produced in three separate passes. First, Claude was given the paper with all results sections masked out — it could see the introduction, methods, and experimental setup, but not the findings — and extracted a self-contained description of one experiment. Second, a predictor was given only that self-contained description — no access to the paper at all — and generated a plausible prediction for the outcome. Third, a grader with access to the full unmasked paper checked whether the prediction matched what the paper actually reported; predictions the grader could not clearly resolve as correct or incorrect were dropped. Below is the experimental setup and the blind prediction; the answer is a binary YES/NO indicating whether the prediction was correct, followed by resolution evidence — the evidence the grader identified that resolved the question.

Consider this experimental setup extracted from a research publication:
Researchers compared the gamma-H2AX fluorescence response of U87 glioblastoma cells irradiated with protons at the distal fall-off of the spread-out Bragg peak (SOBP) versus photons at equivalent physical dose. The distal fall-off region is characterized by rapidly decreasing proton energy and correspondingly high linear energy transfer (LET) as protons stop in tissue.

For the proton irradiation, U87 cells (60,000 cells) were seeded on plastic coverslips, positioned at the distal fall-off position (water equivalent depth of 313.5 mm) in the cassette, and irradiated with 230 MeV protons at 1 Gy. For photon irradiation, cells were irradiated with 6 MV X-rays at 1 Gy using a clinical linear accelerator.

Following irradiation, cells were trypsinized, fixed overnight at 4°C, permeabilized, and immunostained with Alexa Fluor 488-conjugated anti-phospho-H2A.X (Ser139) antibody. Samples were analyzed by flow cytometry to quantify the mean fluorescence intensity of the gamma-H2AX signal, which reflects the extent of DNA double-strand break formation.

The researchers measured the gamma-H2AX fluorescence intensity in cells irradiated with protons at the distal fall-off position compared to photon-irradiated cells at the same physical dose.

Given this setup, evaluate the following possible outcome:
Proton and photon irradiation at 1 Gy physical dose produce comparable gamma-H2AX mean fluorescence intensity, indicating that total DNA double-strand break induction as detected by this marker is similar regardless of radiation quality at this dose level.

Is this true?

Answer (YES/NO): NO